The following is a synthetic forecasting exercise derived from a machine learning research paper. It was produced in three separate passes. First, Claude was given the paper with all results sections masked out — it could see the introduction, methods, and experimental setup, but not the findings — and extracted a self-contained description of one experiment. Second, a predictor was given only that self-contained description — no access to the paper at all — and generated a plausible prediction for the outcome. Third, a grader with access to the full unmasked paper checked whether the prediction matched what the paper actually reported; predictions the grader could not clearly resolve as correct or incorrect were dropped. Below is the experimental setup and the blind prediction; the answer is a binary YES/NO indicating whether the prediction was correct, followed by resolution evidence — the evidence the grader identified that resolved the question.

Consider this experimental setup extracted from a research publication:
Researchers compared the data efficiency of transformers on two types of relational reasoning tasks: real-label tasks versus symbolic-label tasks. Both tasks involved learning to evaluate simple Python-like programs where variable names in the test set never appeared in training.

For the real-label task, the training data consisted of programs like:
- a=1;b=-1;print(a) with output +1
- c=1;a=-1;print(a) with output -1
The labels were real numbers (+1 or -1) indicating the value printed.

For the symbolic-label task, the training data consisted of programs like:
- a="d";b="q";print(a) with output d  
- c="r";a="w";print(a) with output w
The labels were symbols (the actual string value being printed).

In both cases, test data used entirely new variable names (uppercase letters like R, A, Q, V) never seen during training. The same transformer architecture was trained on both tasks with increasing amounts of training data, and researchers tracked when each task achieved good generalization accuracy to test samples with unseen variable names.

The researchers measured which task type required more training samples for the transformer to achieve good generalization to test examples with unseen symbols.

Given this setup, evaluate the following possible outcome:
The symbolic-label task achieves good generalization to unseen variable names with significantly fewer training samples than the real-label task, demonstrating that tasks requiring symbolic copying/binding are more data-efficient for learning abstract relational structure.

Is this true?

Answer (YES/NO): NO